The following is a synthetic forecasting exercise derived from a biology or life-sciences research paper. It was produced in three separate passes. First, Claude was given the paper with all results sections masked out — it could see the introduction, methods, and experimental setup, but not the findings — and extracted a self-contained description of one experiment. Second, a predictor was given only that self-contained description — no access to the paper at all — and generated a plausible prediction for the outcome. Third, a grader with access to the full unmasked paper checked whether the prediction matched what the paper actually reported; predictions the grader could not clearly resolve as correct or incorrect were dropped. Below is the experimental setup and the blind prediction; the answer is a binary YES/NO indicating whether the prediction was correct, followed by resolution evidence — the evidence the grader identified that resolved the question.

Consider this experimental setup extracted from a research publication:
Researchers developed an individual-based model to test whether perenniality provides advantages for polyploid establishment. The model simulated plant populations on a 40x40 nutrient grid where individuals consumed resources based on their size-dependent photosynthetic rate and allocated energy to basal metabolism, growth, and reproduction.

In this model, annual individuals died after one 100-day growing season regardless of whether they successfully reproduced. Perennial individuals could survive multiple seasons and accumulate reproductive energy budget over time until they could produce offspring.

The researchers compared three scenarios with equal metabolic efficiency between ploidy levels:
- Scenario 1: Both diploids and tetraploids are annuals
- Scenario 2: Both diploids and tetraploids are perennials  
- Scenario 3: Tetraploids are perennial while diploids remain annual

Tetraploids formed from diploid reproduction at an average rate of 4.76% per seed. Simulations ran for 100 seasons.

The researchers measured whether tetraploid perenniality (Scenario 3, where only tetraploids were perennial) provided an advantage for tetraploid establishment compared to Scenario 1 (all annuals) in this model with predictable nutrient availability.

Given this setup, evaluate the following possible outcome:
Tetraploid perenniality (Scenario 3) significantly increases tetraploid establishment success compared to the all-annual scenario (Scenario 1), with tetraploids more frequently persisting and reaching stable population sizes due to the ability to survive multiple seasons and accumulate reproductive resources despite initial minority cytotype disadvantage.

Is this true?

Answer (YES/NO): NO